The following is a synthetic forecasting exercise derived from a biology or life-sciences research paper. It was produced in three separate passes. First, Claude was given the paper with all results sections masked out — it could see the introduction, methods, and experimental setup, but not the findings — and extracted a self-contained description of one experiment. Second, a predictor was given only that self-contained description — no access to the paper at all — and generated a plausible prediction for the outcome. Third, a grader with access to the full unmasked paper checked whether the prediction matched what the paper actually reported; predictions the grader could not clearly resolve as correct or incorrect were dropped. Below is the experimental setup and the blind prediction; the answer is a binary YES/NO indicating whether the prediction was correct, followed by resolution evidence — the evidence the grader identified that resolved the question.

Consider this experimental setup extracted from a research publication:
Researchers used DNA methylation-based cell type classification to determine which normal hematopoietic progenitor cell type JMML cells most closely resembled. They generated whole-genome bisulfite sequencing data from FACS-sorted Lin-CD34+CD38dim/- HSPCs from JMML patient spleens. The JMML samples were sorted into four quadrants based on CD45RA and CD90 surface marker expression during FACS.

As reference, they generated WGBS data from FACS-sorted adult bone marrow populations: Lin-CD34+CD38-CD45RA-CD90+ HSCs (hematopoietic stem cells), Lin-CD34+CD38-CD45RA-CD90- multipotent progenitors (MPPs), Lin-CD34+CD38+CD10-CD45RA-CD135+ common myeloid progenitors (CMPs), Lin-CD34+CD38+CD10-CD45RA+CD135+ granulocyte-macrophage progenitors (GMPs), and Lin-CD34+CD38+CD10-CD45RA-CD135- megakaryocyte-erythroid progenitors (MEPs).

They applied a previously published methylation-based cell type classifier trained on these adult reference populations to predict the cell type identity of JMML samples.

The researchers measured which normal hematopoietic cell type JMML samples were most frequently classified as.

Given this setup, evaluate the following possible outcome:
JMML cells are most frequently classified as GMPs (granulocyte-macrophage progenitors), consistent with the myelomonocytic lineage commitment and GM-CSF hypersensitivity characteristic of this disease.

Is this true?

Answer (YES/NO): NO